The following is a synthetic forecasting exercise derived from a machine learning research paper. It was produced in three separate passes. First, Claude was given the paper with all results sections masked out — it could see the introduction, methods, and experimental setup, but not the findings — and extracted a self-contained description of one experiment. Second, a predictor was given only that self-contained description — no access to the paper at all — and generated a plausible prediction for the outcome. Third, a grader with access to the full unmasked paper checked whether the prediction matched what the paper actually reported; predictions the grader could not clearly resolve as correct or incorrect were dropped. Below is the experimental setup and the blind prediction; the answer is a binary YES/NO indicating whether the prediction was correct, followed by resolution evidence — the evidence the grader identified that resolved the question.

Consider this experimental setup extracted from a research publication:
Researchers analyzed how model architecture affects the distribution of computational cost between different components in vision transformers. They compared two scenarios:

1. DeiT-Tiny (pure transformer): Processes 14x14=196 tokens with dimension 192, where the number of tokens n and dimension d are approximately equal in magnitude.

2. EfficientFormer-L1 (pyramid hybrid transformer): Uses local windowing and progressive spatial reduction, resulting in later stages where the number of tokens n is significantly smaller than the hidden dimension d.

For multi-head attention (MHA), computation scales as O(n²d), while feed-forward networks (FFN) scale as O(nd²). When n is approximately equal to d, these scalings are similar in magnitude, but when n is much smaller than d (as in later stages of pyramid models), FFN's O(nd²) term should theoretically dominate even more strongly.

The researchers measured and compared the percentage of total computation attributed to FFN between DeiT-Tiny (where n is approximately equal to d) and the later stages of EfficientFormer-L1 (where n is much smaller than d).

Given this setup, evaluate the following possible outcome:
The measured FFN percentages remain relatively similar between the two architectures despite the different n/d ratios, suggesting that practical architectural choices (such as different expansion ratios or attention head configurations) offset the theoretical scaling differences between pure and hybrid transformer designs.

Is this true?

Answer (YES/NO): NO